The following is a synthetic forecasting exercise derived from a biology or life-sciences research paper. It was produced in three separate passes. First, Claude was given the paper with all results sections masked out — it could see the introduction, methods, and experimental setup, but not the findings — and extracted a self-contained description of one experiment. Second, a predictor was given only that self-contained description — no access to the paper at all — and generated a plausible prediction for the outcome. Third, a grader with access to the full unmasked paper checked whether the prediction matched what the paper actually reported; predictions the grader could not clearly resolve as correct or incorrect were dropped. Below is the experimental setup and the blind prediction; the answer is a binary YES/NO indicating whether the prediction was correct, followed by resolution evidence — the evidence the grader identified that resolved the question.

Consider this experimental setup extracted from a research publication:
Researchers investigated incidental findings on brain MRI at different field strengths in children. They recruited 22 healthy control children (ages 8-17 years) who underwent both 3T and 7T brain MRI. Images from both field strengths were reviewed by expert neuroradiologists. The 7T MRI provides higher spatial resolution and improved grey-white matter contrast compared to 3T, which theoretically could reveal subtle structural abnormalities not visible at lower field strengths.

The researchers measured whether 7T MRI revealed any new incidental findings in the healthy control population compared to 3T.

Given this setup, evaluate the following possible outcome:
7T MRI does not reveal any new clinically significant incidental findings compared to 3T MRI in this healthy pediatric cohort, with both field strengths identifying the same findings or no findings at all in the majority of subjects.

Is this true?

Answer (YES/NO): YES